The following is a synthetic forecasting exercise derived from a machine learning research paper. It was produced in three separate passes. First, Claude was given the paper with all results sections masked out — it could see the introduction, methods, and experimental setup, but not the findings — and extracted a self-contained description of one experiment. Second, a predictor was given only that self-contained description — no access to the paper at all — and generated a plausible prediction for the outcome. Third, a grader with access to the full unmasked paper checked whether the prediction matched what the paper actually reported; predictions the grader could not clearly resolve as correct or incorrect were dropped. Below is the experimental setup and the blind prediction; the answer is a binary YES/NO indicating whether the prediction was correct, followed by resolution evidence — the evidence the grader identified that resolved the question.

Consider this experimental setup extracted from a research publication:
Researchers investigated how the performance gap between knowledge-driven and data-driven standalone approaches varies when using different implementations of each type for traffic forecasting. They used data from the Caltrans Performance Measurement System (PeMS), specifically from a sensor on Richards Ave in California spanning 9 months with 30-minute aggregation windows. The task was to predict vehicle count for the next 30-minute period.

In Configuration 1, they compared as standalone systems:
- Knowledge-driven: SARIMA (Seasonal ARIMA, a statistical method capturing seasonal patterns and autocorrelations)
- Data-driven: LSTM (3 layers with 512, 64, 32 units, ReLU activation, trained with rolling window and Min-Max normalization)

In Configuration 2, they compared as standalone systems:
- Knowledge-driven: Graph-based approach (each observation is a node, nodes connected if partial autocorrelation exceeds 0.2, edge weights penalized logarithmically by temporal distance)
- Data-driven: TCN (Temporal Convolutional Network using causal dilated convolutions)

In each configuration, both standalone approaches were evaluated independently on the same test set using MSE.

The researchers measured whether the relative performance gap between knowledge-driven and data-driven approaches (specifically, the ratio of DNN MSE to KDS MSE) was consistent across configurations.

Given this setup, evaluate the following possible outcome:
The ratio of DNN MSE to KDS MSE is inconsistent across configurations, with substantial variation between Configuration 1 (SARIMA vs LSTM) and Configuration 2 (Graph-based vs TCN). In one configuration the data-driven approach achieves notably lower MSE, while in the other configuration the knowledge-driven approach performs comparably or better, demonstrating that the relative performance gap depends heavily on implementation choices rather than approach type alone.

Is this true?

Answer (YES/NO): NO